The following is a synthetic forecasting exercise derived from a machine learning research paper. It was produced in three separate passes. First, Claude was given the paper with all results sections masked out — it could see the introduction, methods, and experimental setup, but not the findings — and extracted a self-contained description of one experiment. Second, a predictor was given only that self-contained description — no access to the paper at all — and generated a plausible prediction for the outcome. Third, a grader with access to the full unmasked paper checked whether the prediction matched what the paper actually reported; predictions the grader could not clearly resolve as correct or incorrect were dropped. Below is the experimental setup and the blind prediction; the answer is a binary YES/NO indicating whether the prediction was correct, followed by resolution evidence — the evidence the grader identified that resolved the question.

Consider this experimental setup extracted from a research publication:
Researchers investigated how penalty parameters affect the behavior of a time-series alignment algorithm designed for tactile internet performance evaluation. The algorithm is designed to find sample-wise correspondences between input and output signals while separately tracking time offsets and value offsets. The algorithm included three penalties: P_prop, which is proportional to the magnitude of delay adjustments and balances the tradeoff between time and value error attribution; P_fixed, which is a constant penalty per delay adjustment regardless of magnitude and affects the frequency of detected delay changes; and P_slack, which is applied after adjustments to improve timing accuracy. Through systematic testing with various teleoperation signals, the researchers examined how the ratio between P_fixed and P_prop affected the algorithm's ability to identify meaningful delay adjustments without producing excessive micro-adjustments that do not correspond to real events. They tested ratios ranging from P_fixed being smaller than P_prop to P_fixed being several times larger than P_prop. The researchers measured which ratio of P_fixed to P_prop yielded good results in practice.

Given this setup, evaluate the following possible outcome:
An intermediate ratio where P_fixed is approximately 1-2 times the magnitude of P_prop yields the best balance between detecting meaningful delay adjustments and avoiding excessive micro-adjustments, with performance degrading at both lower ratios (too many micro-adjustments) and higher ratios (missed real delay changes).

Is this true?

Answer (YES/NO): YES